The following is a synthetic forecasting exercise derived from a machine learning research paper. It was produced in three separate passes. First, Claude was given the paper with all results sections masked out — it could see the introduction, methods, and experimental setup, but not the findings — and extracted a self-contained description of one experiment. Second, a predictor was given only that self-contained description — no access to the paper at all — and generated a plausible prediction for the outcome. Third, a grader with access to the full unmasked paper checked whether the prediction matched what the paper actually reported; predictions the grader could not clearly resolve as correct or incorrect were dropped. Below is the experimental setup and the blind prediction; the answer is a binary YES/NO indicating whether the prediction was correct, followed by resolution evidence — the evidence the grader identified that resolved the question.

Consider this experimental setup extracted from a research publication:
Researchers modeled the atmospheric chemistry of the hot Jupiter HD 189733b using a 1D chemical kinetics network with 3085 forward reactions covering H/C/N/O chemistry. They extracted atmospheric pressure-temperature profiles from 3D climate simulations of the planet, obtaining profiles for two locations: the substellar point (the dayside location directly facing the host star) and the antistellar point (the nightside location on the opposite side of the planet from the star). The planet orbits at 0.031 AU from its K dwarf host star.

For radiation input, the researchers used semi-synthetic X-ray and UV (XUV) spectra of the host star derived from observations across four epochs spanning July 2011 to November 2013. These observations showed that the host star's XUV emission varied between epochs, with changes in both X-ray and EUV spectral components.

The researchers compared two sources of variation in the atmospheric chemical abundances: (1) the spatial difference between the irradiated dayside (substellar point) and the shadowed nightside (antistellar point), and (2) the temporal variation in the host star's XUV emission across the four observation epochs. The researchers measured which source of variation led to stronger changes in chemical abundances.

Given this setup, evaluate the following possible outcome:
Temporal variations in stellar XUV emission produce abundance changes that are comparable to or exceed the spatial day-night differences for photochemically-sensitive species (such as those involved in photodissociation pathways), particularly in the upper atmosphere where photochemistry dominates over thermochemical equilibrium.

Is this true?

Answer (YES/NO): NO